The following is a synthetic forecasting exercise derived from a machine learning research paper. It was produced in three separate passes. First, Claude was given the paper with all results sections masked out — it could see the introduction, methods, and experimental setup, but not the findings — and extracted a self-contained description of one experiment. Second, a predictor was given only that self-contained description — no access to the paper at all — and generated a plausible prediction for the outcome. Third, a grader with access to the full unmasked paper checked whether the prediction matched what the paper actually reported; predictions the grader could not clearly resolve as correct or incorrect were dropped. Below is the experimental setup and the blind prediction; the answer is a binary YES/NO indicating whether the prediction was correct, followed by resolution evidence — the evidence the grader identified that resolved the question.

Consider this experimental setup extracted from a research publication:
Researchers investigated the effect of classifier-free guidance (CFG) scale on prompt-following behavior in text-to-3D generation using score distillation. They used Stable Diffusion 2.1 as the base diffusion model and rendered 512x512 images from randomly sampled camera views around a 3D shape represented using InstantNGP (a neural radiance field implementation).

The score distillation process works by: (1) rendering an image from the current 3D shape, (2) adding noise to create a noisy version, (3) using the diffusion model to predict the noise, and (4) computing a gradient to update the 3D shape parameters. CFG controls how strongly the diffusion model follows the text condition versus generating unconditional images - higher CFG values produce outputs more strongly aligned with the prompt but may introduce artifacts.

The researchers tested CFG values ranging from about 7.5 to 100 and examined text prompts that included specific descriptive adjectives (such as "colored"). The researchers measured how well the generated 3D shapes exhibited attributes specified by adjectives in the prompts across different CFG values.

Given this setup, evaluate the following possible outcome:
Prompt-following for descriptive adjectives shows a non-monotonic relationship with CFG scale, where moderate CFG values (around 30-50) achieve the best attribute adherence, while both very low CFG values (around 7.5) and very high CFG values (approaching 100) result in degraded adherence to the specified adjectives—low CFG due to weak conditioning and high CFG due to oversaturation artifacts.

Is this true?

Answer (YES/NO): NO